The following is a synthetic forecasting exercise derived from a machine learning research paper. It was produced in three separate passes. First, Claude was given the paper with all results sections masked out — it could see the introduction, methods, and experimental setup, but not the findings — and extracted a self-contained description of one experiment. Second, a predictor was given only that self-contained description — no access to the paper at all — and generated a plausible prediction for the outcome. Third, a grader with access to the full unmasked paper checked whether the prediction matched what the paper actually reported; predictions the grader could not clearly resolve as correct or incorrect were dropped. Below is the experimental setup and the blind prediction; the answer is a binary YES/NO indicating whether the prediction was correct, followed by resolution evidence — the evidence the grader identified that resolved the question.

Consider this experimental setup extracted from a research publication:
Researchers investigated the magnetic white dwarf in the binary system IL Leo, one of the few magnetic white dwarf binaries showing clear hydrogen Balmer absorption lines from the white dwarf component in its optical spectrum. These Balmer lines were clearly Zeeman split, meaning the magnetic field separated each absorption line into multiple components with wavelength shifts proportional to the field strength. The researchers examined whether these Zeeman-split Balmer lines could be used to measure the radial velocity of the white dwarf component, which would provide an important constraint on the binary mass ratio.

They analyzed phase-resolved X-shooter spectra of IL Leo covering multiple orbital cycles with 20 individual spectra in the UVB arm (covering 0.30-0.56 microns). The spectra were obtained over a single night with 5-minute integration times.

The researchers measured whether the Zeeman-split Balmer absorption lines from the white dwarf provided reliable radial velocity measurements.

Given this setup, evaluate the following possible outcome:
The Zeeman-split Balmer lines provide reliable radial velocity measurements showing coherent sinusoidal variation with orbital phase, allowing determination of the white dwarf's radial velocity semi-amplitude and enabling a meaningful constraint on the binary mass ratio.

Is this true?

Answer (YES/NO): NO